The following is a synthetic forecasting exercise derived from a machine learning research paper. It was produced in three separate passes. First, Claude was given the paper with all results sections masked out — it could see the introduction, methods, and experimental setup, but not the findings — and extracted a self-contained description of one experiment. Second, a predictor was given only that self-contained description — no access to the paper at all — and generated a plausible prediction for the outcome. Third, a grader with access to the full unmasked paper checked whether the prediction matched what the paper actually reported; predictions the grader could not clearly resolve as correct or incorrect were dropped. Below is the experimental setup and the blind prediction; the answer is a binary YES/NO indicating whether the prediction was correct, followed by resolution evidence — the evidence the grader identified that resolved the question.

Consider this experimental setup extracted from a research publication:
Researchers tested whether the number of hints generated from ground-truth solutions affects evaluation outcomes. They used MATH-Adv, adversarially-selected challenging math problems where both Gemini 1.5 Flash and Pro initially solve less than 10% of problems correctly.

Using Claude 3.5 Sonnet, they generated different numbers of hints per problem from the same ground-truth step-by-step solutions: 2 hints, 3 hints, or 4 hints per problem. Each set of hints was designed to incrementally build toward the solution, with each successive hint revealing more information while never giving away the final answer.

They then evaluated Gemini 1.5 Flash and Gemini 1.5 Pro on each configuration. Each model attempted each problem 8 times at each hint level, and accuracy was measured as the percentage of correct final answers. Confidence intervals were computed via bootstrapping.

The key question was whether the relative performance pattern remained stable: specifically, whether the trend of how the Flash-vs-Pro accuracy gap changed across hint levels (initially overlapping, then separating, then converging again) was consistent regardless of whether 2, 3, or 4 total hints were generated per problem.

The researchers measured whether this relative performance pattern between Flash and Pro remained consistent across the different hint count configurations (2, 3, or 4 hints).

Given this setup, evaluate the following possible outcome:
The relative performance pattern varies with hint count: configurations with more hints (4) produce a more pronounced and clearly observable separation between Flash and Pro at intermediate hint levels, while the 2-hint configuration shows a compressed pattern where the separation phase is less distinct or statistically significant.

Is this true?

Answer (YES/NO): NO